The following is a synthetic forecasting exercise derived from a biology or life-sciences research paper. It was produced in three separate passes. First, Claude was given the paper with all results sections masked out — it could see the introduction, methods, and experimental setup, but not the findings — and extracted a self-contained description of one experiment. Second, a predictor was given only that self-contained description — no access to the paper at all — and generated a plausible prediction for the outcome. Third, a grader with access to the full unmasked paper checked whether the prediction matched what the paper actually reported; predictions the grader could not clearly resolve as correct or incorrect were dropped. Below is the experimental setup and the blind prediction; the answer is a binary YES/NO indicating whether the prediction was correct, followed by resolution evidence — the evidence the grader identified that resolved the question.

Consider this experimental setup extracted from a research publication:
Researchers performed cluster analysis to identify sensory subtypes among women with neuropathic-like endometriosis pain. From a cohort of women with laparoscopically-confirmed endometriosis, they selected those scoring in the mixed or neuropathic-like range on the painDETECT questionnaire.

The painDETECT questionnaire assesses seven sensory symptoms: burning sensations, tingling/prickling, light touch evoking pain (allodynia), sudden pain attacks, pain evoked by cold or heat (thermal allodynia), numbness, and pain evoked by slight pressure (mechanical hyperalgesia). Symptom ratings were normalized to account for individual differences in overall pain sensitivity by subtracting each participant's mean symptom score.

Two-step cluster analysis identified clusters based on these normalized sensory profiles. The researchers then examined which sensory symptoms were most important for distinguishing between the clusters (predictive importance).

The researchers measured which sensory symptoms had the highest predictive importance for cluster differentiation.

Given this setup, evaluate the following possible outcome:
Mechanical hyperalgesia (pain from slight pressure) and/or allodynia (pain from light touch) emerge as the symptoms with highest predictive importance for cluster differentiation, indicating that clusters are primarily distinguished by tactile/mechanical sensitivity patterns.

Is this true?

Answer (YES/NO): NO